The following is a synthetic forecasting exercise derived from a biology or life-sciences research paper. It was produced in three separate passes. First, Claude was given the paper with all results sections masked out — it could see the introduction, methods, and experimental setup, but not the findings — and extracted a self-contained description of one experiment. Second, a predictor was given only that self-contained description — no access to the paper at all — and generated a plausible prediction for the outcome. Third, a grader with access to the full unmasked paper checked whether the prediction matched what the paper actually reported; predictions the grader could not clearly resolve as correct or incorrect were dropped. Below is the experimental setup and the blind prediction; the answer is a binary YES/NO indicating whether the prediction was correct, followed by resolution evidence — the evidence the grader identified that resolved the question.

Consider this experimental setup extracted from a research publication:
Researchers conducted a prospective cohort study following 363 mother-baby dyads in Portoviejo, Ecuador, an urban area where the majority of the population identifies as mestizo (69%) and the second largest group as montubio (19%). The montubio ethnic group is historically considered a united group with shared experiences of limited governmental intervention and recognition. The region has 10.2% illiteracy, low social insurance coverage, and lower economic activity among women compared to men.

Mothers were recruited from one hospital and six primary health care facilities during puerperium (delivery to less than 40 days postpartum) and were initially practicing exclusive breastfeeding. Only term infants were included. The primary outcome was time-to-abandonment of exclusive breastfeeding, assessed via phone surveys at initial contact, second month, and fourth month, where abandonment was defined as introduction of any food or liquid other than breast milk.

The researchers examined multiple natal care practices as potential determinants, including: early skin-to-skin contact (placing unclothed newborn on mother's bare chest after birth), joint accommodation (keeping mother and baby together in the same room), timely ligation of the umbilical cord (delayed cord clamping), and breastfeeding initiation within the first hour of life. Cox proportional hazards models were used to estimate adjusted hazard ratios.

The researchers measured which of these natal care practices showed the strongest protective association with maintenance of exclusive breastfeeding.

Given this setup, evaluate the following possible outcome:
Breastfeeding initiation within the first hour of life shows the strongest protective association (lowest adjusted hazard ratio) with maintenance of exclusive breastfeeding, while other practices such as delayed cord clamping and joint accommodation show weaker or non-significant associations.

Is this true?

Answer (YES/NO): NO